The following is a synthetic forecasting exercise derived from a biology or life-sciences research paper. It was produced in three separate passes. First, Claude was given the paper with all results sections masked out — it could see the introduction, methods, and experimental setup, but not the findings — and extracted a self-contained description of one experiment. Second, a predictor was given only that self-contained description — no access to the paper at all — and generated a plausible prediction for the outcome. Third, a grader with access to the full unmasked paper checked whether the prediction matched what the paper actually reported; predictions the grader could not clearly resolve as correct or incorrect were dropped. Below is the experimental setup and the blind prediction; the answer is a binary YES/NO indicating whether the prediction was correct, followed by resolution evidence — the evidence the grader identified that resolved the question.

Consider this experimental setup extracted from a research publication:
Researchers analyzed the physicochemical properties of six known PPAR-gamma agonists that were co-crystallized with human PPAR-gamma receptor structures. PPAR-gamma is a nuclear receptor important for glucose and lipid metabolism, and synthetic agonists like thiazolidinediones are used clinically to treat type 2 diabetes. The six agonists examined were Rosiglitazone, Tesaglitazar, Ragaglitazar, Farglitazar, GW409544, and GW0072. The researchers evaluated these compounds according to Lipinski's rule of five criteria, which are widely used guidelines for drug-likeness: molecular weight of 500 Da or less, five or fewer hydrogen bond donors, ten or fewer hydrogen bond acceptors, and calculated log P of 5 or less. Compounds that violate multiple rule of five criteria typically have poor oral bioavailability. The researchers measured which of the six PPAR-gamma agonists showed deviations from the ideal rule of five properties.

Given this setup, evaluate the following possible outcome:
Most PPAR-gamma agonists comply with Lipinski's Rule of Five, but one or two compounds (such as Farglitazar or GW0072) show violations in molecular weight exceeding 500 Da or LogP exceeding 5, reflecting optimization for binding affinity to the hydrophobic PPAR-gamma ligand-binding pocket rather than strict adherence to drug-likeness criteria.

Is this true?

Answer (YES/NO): NO